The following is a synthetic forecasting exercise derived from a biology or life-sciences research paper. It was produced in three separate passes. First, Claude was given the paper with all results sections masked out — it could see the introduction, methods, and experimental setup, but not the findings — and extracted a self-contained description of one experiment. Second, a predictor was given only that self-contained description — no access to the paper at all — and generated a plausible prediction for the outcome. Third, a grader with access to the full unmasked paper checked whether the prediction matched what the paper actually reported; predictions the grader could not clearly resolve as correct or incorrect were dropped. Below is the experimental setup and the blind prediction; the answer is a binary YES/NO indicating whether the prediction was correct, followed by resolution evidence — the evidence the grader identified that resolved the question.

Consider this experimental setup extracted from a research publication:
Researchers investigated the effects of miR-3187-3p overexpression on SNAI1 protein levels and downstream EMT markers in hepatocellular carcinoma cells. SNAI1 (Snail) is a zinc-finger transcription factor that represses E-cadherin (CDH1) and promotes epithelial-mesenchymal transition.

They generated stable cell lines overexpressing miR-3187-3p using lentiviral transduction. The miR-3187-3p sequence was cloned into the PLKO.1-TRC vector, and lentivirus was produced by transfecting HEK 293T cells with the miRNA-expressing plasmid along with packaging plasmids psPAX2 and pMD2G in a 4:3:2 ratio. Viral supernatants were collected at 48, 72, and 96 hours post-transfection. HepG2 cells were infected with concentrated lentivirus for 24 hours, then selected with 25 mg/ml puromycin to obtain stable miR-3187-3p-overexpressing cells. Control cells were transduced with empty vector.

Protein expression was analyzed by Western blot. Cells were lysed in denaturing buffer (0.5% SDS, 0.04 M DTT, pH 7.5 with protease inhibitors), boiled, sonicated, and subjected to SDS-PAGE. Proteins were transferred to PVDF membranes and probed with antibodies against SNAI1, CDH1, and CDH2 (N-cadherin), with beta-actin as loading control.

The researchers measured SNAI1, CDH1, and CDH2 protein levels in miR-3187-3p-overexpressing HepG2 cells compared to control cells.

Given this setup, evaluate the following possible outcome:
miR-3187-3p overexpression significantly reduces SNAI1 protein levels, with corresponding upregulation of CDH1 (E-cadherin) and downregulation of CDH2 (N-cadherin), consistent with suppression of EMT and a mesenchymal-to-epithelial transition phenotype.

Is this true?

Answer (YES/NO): YES